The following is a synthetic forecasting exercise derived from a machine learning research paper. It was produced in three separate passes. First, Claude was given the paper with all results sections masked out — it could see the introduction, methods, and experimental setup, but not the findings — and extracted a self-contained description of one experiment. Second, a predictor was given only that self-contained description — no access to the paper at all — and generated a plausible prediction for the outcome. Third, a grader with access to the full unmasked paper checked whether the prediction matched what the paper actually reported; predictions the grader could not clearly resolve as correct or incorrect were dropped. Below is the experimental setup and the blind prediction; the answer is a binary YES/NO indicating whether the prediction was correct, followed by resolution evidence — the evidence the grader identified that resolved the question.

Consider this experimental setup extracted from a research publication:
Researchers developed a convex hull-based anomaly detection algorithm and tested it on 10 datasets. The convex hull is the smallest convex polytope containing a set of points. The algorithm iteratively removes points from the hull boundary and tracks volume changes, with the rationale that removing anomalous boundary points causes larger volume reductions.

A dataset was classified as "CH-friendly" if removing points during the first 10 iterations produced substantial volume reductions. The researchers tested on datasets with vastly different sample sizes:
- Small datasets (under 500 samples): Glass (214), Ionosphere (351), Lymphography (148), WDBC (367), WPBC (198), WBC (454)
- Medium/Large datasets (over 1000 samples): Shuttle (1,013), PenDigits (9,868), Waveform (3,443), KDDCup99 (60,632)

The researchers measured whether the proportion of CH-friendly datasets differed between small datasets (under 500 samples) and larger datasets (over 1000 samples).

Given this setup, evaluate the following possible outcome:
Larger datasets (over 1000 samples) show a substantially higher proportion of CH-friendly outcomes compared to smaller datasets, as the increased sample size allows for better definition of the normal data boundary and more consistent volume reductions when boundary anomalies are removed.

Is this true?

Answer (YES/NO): NO